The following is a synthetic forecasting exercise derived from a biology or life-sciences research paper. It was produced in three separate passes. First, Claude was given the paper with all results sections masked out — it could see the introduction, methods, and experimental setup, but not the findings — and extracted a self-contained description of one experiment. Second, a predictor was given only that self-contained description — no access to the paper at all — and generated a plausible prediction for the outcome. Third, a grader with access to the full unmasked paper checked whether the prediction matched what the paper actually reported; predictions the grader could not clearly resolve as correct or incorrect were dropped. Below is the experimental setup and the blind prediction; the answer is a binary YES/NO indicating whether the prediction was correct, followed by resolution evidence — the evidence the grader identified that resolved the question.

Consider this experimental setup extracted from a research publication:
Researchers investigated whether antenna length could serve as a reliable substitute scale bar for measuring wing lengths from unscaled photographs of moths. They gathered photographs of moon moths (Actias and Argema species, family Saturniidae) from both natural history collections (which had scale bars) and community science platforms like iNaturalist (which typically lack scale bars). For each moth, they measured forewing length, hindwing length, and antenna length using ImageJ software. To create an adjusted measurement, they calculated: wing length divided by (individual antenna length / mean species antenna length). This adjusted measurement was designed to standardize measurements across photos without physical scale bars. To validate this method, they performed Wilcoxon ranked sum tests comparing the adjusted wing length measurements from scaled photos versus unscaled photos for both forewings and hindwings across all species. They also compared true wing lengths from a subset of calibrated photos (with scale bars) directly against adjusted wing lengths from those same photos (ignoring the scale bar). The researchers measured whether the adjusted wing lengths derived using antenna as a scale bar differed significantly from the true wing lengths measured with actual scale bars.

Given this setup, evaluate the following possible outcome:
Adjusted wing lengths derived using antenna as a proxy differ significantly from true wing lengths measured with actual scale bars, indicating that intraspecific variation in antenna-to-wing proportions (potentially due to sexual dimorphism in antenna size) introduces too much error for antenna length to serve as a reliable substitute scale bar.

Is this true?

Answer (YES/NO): NO